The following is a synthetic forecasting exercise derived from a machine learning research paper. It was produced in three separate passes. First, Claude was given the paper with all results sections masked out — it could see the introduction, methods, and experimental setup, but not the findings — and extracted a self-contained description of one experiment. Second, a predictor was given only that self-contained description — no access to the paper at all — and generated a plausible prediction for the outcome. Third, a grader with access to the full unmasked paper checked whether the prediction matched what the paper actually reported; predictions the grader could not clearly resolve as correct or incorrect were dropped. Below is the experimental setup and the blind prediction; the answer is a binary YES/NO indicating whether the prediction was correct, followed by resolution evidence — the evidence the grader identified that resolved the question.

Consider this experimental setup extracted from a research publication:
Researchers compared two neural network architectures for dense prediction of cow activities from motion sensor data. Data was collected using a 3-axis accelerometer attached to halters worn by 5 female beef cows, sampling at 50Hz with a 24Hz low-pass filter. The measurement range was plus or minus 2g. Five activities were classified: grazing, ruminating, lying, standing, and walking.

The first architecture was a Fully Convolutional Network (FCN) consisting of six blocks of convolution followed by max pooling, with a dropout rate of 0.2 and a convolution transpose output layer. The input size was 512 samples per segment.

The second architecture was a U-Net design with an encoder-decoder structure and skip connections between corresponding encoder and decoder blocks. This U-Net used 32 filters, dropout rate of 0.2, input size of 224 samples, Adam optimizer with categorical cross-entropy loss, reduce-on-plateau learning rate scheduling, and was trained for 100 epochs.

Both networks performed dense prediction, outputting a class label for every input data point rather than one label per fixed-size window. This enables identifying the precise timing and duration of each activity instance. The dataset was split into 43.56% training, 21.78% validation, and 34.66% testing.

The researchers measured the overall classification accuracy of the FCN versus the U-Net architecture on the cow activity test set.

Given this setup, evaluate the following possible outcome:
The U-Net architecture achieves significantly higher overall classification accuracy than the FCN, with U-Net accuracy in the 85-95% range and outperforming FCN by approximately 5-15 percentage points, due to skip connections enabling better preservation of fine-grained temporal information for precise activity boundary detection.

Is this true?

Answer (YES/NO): NO